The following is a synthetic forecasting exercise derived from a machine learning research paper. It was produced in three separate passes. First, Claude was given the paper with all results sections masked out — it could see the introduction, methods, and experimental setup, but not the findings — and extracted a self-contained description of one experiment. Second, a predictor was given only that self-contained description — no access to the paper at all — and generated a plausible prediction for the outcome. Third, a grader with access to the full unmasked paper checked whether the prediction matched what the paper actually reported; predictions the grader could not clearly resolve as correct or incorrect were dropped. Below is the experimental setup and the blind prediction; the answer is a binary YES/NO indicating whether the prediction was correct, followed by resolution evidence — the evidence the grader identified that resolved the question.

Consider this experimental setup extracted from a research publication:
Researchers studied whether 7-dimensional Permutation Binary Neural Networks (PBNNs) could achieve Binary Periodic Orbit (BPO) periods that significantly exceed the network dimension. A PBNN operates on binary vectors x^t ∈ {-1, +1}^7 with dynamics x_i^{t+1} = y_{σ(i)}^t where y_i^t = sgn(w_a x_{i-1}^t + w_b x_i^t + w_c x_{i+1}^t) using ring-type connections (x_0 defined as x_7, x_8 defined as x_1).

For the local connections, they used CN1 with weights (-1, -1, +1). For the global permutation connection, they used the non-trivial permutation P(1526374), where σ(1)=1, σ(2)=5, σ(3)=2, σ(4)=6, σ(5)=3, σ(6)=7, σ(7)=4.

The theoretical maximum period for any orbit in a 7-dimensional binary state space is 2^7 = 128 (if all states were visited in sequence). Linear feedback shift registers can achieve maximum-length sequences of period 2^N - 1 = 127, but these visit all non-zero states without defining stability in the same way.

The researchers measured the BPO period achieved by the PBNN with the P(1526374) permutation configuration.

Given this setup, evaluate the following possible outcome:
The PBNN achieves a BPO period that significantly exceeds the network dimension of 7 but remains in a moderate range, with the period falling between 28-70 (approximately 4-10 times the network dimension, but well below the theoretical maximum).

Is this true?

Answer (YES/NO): YES